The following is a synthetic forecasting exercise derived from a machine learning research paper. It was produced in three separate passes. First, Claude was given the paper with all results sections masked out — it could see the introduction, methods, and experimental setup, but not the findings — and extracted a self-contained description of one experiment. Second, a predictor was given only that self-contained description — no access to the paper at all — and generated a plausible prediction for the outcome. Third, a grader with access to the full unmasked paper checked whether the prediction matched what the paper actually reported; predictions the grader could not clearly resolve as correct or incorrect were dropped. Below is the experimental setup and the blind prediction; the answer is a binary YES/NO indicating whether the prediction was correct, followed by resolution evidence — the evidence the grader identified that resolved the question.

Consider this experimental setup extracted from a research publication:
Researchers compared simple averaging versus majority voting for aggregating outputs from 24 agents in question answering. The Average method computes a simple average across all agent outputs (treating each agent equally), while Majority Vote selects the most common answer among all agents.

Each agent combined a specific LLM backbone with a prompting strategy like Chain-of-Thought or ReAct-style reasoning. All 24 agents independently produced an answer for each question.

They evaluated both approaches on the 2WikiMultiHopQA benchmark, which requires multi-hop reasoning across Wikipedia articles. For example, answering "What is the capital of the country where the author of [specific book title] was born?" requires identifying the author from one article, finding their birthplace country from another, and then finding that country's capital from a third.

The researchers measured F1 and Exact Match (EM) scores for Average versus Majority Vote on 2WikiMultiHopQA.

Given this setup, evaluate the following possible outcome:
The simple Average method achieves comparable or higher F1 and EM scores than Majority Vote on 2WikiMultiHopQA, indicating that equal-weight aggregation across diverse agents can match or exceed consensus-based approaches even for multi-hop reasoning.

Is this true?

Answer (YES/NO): NO